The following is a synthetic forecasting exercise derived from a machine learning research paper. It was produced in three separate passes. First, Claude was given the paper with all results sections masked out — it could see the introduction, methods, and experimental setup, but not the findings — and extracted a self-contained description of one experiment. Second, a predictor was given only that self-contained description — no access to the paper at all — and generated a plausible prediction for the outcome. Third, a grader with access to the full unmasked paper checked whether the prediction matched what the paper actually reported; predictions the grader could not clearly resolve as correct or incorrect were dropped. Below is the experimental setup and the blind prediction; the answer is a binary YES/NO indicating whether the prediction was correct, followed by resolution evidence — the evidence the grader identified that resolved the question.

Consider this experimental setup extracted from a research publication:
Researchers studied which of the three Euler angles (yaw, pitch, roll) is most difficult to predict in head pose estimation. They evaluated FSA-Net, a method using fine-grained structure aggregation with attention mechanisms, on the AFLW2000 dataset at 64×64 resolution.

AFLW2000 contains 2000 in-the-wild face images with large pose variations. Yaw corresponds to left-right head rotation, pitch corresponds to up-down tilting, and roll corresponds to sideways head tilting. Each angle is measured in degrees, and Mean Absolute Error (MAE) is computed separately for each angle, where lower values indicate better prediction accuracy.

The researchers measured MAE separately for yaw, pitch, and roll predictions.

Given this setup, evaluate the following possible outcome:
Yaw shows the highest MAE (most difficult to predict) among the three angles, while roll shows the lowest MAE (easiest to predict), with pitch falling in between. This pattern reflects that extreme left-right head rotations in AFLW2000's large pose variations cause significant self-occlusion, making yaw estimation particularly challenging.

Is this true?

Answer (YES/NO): NO